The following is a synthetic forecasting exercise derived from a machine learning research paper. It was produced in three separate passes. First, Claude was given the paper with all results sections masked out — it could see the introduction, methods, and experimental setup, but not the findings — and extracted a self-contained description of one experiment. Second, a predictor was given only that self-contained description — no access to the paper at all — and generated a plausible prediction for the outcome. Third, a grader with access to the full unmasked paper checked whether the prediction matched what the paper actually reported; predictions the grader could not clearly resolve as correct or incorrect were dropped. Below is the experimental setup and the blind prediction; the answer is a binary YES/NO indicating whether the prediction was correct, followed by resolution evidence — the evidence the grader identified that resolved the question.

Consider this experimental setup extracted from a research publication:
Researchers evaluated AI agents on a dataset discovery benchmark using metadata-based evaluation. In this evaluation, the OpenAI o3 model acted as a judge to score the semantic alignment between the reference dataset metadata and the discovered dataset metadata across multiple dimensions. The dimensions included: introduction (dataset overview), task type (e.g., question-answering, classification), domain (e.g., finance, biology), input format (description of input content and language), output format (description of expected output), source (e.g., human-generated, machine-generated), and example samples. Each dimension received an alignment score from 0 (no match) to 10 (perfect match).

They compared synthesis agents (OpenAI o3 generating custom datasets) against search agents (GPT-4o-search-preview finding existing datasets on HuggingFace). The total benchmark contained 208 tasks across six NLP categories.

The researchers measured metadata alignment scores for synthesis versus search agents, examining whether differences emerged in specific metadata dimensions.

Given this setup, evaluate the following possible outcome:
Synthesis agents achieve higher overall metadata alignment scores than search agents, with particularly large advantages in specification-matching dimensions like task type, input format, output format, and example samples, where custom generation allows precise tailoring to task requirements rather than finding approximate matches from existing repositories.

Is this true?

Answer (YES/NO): NO